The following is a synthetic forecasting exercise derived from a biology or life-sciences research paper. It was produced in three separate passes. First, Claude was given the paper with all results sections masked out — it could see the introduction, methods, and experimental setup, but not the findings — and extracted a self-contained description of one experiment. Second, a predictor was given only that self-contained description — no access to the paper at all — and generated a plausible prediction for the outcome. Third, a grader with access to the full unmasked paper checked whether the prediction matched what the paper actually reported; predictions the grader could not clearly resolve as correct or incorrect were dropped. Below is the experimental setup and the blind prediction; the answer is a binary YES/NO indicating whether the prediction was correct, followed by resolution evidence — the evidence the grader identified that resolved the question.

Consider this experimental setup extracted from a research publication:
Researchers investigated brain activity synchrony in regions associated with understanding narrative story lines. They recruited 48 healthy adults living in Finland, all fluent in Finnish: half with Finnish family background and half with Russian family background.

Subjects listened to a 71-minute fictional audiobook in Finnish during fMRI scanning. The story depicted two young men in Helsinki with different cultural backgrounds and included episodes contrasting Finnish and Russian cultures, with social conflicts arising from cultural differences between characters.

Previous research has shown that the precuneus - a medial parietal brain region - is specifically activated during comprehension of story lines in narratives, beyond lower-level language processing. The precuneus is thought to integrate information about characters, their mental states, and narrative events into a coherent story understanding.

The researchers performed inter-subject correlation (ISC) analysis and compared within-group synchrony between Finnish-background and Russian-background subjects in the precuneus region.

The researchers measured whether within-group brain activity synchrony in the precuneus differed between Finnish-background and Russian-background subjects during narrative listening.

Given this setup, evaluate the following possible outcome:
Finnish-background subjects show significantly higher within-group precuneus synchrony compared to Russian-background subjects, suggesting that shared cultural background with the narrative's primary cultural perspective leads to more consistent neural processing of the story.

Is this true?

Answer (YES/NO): NO